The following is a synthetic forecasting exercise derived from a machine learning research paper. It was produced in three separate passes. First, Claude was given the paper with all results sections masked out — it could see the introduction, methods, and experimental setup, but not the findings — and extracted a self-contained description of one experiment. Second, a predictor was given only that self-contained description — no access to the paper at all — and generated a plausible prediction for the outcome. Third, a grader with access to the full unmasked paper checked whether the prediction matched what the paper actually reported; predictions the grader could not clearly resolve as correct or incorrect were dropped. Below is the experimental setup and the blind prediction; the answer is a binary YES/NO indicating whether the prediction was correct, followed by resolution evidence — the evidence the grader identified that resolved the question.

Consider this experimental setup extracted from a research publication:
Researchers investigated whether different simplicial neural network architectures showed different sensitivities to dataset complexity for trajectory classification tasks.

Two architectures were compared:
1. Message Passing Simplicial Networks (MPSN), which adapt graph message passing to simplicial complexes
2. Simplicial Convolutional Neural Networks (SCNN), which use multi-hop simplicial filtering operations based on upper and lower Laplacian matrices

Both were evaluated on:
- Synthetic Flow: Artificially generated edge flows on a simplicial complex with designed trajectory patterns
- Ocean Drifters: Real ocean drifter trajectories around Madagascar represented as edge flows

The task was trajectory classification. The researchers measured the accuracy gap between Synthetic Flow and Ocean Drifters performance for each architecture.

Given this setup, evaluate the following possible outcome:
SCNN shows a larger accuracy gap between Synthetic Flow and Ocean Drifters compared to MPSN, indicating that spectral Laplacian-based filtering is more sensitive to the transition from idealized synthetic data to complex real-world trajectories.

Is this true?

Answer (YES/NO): NO